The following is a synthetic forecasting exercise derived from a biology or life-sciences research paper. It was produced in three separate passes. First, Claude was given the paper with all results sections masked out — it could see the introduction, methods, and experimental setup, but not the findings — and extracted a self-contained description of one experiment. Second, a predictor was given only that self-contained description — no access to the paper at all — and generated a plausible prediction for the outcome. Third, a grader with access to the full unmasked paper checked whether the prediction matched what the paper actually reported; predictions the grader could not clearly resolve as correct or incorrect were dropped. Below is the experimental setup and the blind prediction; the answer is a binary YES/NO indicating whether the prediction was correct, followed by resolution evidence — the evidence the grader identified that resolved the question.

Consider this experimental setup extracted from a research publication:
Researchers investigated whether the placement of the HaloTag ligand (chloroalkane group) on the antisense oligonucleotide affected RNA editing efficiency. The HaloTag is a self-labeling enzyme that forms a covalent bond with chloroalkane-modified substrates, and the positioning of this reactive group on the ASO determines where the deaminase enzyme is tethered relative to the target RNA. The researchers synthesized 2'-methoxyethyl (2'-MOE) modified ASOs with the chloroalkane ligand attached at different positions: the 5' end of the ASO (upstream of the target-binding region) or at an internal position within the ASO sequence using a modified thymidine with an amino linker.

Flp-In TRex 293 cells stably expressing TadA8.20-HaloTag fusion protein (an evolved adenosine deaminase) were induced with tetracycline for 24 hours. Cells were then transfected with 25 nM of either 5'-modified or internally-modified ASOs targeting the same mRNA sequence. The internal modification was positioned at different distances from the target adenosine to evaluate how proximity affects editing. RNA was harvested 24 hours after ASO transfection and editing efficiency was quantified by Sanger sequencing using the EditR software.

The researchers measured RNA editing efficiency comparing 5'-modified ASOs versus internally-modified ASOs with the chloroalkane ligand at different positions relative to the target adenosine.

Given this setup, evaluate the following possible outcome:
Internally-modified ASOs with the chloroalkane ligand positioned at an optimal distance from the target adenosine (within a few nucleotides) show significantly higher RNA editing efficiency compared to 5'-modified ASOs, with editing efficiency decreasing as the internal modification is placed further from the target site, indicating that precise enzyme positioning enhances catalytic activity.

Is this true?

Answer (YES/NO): NO